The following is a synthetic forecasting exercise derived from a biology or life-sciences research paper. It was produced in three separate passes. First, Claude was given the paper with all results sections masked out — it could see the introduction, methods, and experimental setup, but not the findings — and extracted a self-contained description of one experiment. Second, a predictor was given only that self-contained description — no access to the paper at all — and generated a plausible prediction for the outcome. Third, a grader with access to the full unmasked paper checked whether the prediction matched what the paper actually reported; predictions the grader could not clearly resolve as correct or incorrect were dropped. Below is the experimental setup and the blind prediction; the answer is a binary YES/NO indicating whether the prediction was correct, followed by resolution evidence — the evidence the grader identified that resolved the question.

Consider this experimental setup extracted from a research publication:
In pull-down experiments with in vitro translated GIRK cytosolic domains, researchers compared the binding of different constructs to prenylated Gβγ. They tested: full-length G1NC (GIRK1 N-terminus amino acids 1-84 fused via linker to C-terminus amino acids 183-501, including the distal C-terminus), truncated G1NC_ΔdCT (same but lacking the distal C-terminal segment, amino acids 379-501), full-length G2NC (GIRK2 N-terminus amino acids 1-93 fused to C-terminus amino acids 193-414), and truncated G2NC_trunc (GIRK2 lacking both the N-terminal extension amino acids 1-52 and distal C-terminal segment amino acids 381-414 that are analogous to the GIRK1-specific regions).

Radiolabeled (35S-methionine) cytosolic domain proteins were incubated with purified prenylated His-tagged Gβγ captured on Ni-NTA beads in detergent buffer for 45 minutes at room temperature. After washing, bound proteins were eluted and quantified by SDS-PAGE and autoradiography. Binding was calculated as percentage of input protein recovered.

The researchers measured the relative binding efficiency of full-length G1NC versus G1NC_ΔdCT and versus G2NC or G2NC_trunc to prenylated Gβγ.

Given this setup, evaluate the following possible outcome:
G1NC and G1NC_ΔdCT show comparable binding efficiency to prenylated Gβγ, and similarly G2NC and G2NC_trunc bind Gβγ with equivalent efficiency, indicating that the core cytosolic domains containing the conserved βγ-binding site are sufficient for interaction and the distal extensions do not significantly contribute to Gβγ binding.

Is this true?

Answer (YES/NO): NO